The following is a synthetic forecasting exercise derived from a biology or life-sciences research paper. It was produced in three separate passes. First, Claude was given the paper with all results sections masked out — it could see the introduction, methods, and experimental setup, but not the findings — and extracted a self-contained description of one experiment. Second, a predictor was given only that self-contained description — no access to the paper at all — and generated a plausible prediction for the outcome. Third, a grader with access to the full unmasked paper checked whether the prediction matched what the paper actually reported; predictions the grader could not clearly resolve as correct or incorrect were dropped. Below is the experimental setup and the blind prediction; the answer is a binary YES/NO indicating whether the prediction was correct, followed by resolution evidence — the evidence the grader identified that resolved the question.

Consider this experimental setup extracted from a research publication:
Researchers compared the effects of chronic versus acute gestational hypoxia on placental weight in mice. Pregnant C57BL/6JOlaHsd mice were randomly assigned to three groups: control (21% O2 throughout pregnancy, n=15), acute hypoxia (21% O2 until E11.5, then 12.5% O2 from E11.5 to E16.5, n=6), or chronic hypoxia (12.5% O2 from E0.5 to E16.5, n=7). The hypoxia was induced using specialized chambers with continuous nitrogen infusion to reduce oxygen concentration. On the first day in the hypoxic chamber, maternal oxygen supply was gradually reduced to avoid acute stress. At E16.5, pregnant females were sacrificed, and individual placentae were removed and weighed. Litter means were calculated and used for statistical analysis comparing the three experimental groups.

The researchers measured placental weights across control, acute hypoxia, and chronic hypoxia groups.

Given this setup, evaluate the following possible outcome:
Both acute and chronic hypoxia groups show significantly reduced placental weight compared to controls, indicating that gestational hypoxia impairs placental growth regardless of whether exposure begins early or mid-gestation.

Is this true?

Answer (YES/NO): YES